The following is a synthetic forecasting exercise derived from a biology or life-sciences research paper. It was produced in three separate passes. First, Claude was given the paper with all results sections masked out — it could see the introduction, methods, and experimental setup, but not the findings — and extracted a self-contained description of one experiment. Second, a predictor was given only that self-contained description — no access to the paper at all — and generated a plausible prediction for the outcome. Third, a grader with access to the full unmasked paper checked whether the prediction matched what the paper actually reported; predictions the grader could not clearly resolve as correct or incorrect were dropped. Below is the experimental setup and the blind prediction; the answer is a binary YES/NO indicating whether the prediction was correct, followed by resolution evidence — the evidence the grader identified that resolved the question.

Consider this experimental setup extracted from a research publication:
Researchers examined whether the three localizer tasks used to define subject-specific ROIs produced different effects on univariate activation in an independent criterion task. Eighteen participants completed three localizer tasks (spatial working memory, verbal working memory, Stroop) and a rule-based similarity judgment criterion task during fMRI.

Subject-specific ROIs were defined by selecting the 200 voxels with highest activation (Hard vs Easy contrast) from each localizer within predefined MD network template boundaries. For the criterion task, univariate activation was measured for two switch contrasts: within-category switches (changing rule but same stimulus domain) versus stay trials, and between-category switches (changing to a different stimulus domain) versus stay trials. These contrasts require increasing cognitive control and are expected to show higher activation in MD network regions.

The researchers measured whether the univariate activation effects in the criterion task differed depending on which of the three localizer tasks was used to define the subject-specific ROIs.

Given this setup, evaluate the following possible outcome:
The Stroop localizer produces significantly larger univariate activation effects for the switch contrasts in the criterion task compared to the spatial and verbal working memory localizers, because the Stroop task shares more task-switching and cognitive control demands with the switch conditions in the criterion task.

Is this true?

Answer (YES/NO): NO